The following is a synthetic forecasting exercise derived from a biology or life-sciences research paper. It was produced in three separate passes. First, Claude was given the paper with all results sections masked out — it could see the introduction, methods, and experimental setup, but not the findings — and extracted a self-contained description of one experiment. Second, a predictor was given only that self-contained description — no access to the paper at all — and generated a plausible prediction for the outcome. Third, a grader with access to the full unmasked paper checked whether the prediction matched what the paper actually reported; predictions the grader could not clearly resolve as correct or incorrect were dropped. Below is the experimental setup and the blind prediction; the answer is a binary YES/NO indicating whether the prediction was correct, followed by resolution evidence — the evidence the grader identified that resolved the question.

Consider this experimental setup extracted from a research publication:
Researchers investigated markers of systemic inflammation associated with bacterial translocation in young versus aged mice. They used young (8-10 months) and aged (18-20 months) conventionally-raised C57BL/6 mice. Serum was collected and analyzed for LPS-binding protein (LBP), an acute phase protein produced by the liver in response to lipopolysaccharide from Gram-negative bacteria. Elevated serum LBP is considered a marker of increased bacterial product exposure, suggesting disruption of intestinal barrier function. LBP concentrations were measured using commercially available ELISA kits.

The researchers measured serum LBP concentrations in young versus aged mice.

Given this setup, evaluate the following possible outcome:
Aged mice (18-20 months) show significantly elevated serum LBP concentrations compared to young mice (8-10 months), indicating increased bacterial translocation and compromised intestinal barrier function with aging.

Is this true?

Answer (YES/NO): YES